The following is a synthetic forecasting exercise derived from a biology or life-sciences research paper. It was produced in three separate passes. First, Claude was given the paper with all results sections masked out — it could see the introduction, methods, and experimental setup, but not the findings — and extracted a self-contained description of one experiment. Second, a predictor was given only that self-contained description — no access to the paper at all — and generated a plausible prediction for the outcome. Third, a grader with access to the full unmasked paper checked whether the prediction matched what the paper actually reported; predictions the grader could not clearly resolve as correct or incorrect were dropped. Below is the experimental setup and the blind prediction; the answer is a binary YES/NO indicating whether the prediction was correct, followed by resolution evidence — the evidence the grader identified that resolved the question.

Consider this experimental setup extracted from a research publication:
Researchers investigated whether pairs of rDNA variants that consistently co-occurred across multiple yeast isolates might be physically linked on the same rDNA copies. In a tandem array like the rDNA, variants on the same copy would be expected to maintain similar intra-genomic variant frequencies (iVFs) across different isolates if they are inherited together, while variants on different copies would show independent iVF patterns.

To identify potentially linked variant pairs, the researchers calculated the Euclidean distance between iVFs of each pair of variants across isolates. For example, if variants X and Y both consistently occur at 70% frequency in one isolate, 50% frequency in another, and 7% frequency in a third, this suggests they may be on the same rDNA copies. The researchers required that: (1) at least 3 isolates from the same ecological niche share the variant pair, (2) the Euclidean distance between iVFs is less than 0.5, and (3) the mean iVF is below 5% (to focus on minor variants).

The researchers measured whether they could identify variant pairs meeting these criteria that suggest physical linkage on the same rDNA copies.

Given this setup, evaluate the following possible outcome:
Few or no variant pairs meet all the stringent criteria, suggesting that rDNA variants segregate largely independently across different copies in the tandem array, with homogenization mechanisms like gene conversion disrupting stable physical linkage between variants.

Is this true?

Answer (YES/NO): NO